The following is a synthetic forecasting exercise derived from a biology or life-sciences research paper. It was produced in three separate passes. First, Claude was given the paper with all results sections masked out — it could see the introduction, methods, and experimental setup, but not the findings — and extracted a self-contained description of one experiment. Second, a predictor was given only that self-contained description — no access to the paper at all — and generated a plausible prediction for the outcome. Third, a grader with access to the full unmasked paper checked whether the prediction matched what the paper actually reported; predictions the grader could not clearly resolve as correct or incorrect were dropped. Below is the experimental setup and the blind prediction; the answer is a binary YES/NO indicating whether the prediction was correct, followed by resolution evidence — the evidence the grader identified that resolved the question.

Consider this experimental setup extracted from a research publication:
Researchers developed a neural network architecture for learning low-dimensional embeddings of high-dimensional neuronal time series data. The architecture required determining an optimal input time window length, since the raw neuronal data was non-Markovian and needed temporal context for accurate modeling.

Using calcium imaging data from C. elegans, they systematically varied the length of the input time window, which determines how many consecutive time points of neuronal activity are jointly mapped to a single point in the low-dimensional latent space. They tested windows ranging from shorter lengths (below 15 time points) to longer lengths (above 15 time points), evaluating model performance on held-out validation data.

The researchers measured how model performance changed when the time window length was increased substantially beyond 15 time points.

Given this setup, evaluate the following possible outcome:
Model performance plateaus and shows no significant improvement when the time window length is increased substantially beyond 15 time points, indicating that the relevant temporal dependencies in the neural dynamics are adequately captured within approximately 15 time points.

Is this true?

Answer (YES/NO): YES